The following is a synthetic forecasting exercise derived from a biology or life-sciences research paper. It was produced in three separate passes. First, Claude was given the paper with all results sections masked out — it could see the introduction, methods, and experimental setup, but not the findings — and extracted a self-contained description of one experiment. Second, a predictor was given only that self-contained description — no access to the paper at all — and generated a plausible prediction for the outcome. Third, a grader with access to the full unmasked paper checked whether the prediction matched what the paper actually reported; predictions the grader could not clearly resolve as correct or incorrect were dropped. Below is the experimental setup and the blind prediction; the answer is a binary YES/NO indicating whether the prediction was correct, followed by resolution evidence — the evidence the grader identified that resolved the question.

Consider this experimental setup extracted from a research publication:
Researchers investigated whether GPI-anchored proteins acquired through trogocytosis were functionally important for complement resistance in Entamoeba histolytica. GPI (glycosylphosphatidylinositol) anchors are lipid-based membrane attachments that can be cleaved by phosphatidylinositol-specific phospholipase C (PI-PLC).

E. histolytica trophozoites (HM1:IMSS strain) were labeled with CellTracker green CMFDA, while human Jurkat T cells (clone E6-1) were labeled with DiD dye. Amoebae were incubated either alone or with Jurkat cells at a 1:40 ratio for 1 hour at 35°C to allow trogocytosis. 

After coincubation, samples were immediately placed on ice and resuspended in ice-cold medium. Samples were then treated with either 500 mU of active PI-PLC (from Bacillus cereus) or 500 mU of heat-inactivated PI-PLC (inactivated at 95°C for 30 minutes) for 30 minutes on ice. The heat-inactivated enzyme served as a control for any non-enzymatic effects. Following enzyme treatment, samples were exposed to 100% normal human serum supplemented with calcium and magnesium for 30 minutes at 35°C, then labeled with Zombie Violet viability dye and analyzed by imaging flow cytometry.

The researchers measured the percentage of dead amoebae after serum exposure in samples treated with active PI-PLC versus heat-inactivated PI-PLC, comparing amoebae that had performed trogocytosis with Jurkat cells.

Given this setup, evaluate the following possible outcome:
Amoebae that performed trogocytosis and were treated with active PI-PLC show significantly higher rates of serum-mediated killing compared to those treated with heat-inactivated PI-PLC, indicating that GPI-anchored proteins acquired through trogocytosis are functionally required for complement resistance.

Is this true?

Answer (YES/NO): NO